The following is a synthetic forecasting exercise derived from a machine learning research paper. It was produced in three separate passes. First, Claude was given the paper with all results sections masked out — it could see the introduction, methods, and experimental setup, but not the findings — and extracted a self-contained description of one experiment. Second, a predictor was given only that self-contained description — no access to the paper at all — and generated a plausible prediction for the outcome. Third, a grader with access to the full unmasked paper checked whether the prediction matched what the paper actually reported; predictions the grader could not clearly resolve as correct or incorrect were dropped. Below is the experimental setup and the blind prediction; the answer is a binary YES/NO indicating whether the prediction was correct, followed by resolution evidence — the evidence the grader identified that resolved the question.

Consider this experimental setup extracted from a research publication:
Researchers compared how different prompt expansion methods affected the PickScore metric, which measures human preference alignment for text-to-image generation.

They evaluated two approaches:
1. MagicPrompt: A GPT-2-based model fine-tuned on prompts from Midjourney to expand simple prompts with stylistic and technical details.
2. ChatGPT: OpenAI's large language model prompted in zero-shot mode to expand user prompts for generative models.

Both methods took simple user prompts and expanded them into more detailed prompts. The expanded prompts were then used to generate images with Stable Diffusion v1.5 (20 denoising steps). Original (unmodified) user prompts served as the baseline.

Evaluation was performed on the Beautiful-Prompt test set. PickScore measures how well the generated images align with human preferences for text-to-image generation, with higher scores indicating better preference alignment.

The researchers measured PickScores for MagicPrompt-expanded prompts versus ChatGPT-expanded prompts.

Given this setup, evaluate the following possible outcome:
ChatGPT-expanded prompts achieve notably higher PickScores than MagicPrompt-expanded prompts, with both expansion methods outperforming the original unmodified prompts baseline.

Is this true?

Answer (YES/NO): NO